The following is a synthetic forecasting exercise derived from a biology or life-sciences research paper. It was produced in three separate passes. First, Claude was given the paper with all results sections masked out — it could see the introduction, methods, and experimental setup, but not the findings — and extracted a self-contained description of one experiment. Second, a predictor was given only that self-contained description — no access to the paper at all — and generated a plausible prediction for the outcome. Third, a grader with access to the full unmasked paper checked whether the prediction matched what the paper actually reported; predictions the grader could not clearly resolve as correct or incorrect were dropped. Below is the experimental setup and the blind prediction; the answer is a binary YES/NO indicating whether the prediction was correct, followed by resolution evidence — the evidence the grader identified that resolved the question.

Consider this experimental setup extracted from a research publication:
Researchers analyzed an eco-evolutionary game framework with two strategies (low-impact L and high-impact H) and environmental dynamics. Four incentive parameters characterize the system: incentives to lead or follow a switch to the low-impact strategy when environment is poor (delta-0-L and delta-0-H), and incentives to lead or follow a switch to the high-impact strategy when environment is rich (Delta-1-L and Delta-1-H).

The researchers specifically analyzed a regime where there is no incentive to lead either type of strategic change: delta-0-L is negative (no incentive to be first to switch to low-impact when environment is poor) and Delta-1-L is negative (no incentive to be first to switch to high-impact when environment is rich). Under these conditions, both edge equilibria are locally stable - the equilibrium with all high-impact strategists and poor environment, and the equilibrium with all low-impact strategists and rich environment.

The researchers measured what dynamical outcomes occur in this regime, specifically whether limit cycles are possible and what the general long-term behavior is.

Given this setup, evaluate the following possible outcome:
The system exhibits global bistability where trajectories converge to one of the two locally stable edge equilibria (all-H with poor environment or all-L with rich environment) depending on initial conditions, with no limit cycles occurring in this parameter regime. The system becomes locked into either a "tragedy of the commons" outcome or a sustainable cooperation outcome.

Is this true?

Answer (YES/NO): YES